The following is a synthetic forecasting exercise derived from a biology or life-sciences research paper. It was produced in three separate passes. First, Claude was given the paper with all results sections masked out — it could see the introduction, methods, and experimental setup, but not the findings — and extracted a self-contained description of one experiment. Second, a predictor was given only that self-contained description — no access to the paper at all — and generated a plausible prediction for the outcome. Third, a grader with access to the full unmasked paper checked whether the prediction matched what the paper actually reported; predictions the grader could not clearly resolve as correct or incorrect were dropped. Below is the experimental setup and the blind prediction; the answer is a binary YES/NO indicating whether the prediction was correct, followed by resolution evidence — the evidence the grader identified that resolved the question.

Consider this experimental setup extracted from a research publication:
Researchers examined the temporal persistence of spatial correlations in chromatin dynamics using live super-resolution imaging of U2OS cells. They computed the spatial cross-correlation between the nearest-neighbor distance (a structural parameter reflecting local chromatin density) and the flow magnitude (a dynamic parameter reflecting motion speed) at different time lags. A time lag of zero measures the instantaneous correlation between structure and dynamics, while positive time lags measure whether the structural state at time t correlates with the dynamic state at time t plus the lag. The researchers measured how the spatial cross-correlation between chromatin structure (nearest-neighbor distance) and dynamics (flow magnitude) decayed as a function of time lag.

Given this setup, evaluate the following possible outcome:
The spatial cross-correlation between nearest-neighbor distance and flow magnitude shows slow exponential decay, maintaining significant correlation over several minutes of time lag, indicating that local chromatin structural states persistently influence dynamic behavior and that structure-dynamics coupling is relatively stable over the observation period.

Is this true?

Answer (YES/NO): NO